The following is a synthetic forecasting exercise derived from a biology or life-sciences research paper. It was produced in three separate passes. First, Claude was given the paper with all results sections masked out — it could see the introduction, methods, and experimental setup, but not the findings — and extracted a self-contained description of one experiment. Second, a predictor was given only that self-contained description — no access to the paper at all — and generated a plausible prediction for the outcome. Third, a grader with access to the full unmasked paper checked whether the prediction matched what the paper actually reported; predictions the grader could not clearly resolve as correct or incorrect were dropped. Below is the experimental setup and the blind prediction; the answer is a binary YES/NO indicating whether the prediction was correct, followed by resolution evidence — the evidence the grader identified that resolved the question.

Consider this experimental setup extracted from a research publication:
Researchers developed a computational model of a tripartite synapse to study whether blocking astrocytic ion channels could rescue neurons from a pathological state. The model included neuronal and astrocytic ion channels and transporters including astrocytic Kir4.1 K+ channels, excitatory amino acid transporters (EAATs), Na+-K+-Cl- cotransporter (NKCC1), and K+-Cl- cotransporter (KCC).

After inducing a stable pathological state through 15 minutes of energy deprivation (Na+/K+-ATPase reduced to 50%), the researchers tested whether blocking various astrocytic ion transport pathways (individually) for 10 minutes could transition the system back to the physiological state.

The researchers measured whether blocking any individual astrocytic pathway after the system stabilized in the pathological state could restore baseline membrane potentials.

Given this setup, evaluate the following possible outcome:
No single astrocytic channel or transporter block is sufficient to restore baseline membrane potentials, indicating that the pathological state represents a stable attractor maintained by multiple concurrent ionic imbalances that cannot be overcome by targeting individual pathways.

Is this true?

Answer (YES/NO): YES